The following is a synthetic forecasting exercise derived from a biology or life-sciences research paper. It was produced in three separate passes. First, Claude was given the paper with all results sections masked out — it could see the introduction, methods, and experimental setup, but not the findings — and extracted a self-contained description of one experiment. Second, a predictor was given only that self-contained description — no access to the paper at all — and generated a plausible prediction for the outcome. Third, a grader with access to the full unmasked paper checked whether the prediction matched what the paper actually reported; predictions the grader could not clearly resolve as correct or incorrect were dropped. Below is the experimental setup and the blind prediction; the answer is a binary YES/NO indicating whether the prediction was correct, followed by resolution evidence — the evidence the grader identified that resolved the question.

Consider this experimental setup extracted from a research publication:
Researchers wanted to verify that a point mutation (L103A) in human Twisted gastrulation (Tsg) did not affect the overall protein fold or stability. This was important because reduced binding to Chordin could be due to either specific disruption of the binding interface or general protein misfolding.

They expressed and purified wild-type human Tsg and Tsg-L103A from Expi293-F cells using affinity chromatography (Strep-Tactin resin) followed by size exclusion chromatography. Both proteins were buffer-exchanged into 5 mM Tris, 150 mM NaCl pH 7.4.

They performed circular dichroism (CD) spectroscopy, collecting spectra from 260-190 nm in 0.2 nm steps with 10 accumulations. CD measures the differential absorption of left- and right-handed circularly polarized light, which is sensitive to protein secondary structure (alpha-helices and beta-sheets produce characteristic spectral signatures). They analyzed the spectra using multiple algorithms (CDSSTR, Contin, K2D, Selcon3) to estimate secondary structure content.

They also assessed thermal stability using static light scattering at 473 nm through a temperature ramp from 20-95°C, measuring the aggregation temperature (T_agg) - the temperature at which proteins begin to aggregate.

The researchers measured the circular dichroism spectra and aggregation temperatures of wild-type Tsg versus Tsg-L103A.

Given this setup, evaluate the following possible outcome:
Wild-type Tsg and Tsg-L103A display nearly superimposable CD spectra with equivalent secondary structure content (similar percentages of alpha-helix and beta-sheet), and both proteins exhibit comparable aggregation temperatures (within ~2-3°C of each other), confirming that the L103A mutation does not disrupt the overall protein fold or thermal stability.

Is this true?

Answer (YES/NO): NO